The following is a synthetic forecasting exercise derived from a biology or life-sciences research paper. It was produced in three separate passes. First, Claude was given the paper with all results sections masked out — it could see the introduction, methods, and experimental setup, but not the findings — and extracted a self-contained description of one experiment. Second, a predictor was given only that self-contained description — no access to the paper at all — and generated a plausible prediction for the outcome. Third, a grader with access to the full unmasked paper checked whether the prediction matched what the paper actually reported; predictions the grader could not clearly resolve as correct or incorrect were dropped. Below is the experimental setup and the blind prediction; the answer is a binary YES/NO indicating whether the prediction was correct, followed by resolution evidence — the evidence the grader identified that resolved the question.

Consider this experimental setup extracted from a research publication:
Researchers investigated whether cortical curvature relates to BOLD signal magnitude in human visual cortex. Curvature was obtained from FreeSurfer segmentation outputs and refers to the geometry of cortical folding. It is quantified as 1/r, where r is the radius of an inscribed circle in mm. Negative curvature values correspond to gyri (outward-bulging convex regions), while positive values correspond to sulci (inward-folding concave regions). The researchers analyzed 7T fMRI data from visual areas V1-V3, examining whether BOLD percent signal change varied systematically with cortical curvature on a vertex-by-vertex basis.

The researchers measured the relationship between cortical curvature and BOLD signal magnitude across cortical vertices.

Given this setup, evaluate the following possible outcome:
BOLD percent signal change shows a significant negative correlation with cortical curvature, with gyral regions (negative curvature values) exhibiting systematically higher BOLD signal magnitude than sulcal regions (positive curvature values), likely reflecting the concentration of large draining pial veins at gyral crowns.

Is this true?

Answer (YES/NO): NO